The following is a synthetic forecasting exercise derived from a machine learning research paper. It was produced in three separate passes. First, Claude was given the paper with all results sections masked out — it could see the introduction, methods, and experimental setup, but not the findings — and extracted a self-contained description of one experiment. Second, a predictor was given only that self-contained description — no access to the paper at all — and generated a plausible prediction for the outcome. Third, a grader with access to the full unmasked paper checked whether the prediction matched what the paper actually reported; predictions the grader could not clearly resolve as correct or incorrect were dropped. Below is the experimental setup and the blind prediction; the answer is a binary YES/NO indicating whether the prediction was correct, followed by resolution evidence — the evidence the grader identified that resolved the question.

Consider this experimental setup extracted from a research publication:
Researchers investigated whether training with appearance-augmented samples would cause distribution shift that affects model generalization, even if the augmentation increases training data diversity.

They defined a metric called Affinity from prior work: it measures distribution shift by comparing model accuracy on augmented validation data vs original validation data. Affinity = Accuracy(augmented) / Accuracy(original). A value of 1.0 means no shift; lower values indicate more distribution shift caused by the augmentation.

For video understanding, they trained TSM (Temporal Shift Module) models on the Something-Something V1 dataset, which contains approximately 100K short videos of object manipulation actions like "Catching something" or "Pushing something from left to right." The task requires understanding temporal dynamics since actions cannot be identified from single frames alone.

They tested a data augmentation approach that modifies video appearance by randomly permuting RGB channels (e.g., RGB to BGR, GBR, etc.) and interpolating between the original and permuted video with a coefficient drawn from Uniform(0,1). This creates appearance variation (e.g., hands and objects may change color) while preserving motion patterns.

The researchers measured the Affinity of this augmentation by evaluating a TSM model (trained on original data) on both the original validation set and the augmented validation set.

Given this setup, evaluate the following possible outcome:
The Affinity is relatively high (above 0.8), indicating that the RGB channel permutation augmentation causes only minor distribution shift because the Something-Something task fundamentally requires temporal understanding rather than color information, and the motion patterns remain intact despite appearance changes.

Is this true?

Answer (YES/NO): NO